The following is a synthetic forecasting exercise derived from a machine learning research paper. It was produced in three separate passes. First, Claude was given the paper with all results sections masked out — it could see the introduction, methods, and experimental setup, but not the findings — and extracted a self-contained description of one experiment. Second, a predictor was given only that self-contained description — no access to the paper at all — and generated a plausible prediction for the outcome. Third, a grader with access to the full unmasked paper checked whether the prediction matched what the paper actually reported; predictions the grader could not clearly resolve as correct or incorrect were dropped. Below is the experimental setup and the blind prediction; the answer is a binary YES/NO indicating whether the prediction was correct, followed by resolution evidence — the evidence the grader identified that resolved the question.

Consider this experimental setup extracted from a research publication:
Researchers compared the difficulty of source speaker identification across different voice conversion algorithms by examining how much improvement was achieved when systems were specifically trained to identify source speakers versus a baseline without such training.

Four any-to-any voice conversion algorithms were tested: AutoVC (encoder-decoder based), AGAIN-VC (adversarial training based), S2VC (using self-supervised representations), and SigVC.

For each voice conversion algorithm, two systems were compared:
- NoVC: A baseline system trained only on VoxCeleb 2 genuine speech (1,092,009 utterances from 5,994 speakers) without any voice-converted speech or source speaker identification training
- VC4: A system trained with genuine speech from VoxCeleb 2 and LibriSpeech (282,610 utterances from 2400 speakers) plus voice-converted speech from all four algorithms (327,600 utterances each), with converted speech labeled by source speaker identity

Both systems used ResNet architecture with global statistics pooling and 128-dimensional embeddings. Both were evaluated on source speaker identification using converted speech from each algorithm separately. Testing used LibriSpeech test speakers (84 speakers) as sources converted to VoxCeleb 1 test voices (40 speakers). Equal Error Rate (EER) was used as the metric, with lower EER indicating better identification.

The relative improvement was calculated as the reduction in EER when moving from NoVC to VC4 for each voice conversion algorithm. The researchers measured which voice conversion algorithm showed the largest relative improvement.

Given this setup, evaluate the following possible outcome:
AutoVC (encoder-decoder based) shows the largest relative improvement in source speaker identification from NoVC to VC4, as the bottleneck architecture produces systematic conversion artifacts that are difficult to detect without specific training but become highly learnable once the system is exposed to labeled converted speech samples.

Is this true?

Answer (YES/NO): NO